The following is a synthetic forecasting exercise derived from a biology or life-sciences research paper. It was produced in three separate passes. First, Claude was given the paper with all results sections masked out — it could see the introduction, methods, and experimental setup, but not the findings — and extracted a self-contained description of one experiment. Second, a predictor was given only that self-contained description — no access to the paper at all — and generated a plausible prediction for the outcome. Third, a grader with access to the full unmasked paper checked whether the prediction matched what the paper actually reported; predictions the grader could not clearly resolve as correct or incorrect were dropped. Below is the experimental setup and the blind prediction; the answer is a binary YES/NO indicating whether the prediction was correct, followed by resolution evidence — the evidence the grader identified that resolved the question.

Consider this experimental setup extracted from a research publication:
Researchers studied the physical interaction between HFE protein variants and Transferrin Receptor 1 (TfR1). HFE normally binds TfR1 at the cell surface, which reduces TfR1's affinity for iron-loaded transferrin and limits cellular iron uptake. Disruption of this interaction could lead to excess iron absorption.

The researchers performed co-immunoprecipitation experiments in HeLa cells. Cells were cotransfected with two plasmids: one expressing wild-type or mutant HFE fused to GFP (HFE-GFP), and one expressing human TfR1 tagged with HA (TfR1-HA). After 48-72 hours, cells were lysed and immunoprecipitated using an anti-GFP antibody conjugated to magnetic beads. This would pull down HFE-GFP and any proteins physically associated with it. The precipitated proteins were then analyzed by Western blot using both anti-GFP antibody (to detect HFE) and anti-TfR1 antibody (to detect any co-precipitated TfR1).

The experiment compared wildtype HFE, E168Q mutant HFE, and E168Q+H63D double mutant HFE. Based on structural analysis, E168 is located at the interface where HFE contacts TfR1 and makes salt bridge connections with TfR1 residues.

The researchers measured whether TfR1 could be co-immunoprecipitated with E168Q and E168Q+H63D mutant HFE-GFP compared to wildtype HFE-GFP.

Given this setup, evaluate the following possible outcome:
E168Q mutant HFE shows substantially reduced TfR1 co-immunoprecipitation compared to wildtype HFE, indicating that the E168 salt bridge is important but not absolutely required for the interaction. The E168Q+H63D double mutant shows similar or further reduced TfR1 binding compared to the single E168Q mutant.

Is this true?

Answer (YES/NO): NO